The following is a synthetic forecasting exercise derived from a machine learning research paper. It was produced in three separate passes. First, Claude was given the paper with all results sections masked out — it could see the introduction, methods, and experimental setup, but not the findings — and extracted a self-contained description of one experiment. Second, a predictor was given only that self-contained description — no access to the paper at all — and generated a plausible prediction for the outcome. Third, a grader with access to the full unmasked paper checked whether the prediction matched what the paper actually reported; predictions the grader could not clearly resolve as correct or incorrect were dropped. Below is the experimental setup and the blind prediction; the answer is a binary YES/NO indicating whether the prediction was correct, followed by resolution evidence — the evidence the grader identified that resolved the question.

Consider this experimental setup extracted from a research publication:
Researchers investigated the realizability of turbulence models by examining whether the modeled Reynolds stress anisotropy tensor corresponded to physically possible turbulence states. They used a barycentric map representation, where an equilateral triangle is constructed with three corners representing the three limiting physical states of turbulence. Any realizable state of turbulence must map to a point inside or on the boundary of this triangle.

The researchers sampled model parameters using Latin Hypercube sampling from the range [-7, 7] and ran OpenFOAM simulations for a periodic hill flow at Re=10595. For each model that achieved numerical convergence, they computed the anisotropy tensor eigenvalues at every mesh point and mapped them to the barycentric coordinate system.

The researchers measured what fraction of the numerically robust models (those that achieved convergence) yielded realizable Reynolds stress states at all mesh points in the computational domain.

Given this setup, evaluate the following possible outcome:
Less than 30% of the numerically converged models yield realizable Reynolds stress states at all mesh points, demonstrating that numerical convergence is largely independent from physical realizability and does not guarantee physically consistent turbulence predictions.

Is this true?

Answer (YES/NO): NO